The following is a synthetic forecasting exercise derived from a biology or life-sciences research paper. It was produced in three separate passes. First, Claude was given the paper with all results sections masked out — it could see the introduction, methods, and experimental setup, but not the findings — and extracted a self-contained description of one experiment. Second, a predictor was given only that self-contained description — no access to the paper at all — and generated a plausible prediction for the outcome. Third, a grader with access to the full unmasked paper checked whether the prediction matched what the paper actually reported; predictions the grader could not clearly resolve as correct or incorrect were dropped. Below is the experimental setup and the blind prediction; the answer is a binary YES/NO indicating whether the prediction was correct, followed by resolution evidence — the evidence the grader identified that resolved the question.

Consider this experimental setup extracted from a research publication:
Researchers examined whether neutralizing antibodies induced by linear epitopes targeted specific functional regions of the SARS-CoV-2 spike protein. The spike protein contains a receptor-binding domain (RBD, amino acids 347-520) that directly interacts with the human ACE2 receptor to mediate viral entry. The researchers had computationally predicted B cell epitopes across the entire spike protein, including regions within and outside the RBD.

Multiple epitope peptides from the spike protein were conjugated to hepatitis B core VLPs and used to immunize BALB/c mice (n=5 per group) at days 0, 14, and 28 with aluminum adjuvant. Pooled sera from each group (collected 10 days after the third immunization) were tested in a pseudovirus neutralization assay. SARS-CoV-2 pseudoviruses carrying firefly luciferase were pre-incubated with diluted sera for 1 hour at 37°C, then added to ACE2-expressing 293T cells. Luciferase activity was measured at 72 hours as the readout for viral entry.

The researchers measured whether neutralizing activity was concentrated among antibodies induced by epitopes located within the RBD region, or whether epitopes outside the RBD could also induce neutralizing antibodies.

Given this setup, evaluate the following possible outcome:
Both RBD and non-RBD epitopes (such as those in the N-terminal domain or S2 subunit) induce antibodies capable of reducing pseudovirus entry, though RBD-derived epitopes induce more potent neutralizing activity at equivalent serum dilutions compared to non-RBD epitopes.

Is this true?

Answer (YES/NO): NO